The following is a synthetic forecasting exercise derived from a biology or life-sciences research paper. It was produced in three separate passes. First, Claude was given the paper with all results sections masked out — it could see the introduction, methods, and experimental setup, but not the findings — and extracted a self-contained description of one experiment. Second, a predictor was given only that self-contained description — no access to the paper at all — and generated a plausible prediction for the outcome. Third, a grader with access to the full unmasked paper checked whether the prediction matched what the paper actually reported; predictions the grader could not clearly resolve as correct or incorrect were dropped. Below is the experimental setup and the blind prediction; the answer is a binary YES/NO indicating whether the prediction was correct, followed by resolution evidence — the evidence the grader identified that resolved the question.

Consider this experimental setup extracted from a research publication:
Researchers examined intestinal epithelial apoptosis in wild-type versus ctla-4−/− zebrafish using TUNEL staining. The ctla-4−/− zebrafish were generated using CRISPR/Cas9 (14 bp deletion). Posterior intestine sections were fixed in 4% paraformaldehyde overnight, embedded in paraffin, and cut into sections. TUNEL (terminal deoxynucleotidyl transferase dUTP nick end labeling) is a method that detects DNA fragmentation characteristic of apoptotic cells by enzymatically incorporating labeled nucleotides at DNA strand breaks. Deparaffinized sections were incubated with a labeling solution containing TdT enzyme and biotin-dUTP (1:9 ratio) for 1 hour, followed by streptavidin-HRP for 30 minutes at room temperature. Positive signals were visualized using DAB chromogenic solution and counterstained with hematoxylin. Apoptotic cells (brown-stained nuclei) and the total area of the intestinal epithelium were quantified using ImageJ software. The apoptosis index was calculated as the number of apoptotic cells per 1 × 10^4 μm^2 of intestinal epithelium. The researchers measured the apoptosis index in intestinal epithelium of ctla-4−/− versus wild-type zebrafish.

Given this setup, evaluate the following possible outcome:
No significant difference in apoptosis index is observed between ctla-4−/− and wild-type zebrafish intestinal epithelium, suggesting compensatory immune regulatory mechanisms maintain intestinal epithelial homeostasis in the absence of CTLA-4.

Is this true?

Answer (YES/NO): NO